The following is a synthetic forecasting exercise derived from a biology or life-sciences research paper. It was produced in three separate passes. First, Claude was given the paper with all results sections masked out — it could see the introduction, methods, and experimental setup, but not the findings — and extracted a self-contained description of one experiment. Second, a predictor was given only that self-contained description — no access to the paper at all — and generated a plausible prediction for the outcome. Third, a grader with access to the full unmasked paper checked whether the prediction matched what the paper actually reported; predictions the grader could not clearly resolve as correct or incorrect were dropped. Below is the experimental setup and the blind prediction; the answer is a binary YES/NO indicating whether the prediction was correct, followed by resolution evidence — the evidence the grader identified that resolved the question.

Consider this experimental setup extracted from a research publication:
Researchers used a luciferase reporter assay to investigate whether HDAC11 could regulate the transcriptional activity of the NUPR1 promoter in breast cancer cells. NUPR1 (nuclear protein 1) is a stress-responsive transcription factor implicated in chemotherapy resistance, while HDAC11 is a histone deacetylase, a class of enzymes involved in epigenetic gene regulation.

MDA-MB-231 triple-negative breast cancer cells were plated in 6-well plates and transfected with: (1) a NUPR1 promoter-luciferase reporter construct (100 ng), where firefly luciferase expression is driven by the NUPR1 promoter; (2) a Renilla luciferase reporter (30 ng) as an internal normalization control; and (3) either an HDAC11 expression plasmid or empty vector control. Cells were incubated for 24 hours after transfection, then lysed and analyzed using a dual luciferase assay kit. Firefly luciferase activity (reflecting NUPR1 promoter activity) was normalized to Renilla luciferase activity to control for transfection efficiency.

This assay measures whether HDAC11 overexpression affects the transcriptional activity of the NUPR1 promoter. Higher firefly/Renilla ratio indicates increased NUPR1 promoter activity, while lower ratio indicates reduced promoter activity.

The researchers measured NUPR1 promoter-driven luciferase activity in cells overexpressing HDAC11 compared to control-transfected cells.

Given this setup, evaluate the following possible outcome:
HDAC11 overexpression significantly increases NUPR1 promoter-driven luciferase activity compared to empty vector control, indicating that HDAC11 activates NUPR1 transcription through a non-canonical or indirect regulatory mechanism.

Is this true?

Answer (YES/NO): NO